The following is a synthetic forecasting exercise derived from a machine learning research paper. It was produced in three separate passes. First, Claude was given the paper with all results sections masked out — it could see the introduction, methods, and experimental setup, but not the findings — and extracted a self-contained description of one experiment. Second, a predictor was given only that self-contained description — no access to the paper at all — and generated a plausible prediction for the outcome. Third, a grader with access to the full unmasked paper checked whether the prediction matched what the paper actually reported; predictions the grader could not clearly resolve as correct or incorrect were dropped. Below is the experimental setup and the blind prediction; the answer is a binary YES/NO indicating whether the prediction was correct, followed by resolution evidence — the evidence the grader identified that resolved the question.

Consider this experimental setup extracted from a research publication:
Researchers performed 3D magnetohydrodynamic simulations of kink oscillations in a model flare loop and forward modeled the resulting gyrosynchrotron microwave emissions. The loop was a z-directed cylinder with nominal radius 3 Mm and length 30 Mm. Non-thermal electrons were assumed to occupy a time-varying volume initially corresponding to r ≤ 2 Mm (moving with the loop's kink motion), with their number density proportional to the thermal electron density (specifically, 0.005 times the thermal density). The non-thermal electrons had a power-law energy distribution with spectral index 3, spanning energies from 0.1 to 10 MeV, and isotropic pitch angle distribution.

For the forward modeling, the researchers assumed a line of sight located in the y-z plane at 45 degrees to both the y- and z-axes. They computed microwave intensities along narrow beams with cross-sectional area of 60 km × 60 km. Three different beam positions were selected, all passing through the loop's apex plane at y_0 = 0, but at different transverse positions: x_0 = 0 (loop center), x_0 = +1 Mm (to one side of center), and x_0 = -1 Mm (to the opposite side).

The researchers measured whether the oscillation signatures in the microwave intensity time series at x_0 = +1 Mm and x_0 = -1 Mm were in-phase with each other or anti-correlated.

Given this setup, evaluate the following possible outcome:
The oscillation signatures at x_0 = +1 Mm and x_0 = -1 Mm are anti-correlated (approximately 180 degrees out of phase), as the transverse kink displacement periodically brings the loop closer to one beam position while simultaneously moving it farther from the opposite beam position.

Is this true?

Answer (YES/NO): YES